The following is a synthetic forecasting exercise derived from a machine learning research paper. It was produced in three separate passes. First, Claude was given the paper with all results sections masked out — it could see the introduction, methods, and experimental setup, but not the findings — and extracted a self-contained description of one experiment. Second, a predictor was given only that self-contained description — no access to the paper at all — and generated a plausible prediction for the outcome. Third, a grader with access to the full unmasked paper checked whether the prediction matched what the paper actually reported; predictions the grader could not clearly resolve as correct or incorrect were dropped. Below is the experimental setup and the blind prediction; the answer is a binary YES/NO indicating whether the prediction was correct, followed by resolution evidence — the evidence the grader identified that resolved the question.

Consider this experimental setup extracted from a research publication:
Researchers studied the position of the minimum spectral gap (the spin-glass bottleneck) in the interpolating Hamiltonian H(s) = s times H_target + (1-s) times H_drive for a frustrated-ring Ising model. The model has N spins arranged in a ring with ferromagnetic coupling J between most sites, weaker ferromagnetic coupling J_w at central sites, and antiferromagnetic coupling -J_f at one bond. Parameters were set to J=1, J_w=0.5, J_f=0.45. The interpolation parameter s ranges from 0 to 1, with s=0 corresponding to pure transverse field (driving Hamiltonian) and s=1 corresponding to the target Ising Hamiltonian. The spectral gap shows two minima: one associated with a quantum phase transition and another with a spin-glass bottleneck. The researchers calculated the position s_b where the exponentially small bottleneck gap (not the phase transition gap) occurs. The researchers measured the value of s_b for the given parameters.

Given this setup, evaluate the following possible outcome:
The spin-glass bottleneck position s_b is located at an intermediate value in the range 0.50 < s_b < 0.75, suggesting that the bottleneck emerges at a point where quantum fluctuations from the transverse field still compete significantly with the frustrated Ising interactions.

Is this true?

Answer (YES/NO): NO